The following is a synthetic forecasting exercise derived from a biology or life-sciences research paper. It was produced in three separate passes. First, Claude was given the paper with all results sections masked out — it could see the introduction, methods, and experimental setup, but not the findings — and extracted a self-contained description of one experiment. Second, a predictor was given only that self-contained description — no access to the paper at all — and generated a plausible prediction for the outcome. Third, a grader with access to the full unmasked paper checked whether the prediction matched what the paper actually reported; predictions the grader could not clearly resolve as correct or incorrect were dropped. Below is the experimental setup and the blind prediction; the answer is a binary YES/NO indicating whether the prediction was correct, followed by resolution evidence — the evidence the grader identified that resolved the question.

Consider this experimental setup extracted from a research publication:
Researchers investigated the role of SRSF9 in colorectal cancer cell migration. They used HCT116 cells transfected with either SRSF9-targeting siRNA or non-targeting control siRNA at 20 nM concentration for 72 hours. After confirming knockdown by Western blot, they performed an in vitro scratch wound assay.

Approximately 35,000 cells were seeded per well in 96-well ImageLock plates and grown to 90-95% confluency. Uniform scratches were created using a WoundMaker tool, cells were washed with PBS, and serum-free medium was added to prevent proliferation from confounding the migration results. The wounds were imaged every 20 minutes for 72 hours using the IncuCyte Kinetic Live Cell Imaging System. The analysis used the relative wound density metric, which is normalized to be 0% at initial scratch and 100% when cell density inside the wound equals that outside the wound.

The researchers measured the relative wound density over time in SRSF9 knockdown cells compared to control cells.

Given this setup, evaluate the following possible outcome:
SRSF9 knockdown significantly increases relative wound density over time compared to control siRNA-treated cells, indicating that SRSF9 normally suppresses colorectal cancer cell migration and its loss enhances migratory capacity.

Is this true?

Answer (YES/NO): NO